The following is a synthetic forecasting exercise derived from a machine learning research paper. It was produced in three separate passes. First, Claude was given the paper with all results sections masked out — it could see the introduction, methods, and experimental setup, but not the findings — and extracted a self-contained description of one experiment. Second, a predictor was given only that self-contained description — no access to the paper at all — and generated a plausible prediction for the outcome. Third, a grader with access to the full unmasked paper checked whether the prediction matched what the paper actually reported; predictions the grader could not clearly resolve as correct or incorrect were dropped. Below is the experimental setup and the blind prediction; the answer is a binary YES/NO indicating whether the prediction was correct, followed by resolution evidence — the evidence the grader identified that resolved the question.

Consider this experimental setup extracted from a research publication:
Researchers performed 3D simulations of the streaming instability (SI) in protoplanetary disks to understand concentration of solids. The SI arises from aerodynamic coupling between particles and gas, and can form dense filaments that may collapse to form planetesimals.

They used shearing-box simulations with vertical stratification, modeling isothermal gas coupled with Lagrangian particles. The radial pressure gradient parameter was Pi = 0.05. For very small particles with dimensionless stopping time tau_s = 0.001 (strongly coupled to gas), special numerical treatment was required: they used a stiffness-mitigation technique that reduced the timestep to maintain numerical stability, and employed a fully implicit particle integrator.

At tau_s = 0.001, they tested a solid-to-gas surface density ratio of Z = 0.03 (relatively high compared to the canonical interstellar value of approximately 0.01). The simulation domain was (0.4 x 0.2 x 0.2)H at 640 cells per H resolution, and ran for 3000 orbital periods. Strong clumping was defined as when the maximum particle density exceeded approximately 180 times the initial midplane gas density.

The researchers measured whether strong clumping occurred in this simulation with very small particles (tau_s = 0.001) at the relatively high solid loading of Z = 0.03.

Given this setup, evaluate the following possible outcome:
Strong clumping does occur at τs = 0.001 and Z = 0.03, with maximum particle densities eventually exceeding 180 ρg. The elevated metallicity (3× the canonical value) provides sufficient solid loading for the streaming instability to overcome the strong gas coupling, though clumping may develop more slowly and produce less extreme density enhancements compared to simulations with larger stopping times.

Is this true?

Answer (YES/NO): NO